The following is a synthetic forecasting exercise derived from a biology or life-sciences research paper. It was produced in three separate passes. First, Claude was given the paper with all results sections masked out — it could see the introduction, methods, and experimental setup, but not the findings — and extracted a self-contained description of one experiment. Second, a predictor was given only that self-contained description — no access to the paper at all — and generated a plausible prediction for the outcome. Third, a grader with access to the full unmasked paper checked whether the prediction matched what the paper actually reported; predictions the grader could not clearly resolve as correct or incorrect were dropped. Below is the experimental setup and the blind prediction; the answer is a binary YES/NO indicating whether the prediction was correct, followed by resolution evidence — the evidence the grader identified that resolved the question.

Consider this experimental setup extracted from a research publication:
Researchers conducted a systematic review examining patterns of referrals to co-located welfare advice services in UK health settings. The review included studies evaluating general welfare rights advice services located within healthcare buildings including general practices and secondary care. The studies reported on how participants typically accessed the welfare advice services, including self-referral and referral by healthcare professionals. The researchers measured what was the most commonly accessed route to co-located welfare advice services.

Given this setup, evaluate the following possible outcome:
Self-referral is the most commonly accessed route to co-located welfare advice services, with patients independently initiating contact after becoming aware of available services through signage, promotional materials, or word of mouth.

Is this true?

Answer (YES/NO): NO